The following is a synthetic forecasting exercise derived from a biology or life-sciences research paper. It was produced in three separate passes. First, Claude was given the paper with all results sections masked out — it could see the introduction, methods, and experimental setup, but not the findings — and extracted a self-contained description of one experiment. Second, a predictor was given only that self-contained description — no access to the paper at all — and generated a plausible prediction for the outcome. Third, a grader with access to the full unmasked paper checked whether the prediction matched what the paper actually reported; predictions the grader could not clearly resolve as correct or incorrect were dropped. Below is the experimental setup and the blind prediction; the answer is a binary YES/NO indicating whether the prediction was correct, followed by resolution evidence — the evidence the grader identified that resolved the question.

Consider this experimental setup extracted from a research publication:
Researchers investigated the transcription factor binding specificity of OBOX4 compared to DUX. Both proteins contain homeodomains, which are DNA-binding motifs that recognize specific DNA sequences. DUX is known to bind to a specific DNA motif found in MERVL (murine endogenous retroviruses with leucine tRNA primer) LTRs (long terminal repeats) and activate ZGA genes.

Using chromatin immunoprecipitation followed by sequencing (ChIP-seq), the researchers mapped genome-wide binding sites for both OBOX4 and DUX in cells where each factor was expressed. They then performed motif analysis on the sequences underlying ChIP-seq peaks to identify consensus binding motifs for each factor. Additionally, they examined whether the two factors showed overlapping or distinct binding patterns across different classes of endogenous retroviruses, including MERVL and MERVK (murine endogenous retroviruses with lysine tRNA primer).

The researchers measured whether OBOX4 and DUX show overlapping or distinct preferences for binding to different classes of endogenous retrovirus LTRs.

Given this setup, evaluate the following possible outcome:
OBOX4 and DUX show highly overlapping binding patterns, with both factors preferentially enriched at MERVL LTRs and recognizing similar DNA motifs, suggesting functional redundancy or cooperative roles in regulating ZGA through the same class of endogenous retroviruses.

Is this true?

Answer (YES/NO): NO